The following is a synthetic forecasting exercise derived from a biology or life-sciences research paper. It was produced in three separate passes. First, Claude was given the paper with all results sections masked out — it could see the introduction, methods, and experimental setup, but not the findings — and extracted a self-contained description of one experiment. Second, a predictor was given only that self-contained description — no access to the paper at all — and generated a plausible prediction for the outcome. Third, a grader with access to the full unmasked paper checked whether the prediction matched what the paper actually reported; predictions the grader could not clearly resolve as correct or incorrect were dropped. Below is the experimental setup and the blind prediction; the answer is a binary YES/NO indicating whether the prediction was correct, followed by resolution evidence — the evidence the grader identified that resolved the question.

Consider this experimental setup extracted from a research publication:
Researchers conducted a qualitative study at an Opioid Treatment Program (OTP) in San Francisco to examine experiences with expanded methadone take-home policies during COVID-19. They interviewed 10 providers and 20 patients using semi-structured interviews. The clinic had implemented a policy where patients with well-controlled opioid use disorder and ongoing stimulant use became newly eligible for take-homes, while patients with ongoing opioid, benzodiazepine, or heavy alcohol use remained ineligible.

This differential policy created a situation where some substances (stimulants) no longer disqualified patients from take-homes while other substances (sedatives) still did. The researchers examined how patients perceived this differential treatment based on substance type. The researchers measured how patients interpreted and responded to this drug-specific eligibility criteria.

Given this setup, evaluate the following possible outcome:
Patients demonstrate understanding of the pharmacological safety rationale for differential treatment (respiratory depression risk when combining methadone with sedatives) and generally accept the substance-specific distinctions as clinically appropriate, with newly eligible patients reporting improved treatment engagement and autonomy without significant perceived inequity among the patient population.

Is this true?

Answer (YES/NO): NO